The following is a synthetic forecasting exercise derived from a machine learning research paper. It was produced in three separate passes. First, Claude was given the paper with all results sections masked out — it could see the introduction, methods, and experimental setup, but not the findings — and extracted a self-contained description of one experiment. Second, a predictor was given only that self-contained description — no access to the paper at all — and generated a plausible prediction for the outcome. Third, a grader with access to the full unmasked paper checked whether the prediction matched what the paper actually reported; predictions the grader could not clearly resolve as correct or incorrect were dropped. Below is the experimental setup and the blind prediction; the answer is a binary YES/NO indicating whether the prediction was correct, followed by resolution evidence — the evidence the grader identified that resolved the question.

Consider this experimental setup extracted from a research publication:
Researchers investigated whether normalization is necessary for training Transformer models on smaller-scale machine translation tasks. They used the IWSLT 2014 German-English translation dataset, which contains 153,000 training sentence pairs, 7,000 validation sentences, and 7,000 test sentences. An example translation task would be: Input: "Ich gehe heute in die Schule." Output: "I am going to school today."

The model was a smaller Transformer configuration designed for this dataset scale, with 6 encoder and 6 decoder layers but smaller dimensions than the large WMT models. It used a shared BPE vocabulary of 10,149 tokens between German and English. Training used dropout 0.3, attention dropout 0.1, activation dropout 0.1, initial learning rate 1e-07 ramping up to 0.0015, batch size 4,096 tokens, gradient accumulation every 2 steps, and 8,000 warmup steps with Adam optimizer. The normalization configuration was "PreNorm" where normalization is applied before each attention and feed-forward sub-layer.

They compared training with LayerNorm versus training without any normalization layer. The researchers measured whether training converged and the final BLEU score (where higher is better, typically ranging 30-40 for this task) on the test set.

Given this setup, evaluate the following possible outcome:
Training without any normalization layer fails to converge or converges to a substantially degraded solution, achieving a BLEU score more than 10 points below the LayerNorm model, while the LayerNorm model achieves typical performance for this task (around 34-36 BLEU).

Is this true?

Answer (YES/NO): NO